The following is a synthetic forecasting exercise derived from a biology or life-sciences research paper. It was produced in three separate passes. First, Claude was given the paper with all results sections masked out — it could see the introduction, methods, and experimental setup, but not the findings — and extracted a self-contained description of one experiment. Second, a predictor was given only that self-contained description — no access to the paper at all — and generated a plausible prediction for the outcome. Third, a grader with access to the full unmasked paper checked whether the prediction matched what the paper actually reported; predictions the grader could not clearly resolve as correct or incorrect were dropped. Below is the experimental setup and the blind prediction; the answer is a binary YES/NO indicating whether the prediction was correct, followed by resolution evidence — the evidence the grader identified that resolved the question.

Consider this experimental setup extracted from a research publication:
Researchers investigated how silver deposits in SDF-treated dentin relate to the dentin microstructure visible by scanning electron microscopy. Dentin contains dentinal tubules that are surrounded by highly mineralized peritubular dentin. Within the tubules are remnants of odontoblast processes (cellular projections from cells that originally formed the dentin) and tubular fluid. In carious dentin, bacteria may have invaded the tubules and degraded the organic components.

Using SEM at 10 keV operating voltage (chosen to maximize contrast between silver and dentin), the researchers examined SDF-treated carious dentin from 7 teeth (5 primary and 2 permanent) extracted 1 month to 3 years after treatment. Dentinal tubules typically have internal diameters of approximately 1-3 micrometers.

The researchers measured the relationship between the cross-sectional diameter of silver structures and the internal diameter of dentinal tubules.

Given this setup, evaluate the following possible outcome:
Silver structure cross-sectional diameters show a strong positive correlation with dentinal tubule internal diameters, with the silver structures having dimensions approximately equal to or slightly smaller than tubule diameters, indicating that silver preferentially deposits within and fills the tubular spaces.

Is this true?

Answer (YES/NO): NO